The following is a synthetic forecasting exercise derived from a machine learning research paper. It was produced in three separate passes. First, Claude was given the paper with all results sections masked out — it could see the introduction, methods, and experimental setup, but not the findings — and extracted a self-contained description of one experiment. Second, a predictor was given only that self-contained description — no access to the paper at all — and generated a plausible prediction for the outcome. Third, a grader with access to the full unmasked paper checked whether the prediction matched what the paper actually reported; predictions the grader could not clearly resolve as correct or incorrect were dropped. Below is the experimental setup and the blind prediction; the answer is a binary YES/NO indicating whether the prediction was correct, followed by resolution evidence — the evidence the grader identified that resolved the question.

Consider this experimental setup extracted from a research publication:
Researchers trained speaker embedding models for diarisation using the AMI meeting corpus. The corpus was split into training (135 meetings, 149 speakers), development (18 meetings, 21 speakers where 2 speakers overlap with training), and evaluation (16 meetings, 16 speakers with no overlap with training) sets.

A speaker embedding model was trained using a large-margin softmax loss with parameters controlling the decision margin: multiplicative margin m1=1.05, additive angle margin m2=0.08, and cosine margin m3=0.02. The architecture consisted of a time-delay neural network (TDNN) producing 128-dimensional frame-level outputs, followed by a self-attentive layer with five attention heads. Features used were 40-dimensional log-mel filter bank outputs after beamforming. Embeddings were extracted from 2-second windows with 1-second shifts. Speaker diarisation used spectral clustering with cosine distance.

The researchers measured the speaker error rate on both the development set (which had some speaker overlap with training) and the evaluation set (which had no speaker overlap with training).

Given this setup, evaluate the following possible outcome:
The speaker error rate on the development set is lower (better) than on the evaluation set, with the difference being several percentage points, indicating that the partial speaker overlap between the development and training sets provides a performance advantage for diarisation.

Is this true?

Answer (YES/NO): NO